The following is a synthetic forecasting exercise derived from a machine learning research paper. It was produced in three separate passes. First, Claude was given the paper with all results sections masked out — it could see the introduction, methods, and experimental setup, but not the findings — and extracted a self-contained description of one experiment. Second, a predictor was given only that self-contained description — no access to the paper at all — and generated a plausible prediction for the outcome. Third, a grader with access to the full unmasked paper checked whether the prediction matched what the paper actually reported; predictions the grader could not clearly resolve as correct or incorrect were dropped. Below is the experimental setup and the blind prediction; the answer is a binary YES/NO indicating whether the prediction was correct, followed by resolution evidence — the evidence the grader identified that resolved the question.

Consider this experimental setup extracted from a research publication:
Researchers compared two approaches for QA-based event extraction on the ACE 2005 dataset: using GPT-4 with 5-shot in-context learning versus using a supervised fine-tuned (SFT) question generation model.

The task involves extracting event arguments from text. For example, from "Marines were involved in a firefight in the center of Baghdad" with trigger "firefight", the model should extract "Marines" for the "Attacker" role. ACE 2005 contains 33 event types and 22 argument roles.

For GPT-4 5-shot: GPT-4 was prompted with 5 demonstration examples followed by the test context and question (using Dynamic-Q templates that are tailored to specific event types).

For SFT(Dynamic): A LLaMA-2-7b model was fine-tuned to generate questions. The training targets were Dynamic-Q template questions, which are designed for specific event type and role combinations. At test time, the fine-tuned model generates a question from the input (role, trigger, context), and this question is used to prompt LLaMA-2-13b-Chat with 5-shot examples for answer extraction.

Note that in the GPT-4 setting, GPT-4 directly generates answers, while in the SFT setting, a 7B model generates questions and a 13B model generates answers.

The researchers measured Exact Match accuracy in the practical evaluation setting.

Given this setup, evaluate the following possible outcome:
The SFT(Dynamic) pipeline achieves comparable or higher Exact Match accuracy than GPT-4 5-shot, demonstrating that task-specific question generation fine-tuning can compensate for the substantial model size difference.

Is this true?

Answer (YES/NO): YES